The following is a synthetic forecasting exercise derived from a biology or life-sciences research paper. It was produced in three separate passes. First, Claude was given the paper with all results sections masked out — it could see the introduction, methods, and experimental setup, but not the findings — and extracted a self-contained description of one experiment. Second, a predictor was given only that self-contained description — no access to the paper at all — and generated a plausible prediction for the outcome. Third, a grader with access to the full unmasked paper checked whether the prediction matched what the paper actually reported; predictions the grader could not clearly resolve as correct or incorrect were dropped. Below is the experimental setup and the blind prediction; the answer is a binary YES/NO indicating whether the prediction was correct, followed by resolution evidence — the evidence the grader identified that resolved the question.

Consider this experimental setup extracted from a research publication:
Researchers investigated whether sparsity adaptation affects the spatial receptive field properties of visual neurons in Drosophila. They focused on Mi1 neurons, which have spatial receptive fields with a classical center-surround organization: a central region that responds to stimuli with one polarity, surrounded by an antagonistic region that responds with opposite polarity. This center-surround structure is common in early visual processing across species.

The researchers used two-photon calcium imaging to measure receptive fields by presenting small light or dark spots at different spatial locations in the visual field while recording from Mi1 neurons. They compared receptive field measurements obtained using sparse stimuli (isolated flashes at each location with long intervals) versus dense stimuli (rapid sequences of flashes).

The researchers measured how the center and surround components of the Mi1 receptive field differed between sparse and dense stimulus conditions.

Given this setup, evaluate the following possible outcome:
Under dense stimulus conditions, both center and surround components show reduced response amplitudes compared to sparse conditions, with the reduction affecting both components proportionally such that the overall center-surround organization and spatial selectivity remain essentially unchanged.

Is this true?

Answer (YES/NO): NO